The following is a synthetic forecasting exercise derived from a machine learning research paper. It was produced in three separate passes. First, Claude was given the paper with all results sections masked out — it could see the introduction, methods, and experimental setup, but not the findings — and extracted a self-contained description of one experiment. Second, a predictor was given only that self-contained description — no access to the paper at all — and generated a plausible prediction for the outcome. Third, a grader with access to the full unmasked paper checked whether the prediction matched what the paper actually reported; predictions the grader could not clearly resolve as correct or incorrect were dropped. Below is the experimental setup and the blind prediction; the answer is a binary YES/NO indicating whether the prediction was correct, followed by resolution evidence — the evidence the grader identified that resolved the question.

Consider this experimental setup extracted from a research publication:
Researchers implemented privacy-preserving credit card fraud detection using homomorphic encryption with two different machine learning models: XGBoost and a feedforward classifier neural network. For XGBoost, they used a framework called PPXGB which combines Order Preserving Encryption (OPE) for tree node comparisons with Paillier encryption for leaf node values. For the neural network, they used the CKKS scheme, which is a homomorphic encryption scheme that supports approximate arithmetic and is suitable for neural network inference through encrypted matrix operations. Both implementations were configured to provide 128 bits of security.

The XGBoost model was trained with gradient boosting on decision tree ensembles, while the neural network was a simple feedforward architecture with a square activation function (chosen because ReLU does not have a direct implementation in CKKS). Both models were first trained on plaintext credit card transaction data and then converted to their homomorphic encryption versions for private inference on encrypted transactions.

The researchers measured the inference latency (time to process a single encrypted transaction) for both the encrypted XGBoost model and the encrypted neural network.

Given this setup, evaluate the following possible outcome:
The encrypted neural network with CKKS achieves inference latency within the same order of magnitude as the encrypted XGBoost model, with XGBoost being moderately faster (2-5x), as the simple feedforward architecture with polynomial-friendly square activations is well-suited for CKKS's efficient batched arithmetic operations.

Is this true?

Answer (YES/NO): NO